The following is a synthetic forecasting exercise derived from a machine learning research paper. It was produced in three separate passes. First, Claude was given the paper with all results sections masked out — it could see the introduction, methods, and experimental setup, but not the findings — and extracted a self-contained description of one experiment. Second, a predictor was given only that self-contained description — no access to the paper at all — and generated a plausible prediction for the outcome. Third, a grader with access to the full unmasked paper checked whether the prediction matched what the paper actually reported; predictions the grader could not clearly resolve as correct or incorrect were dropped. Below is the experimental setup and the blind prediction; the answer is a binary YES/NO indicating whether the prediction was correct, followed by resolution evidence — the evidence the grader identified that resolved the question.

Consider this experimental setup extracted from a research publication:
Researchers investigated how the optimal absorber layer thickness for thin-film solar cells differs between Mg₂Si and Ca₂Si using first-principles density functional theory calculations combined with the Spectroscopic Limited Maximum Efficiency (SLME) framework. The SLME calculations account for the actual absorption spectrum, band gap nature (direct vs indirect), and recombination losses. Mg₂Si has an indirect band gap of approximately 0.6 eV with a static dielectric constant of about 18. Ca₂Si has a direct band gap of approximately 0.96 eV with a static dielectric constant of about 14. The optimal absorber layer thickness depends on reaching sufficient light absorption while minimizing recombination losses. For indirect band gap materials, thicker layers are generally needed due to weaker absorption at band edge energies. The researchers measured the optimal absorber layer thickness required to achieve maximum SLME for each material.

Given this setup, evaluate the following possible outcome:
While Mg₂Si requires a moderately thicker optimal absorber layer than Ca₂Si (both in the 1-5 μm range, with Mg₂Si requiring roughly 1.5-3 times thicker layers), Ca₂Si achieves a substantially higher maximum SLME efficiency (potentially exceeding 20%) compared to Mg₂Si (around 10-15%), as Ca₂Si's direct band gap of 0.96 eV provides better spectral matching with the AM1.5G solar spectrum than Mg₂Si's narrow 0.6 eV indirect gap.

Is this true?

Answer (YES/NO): NO